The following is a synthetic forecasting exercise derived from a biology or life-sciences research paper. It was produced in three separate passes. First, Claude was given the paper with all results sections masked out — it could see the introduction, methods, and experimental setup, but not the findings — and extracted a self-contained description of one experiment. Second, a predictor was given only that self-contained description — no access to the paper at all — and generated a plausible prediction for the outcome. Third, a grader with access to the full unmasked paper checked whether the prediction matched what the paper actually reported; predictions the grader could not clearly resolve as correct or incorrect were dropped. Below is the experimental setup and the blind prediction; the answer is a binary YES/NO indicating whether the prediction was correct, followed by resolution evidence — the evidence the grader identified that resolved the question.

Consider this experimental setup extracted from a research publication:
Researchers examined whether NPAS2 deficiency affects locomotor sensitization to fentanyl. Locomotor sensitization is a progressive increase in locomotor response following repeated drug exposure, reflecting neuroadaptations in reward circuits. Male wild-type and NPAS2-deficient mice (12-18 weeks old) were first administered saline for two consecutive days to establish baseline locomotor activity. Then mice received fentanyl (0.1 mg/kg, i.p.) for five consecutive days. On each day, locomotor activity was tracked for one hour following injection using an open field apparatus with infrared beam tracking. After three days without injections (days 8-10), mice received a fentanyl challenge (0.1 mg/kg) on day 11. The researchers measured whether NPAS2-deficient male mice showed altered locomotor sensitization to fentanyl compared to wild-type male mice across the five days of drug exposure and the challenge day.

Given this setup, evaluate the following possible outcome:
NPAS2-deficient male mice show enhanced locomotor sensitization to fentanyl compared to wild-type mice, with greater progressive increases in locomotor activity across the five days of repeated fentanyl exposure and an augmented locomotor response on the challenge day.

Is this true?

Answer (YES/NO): YES